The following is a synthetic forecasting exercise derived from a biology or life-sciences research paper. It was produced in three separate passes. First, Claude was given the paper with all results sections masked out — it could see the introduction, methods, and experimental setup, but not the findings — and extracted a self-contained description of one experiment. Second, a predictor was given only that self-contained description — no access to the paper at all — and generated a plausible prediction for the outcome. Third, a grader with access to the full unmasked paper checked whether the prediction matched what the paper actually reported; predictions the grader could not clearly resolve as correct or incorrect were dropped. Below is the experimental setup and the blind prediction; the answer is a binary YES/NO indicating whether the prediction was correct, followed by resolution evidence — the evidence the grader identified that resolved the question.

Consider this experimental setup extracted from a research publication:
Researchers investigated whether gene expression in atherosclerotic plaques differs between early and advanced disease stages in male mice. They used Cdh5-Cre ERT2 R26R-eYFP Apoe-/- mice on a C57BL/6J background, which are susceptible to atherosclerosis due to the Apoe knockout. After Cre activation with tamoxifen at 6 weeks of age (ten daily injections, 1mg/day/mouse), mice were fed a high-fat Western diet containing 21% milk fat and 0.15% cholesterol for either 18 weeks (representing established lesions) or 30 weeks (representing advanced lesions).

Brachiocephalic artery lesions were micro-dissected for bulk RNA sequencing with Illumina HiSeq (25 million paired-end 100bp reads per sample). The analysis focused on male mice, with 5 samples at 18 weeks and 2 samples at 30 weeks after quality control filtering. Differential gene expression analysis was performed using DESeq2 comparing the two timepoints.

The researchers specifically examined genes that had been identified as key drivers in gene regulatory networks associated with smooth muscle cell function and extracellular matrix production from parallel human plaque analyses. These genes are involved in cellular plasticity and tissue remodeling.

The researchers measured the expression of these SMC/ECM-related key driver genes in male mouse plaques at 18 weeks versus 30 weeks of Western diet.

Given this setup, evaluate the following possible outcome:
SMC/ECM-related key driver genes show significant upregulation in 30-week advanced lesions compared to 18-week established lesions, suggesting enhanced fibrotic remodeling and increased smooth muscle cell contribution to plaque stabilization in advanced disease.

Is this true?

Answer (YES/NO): NO